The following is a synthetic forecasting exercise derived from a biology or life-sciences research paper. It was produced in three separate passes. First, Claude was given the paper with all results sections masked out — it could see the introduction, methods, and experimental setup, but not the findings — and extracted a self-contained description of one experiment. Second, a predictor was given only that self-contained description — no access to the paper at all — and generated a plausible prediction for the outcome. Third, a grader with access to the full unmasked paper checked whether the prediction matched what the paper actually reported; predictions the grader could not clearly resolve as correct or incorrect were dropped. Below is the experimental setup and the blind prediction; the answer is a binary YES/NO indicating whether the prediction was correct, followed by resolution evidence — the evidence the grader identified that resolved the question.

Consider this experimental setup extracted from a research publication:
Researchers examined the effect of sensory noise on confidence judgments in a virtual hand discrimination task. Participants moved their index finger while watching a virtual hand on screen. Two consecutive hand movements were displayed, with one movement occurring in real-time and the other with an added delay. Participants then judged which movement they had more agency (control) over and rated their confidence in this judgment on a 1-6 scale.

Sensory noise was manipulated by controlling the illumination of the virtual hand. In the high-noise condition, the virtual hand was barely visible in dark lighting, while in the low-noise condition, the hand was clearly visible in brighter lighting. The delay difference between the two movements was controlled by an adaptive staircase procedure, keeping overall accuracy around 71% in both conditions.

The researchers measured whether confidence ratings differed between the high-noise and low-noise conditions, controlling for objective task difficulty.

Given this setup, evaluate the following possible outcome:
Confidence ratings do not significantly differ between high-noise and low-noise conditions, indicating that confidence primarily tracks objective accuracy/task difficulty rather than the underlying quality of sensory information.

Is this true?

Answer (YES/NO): NO